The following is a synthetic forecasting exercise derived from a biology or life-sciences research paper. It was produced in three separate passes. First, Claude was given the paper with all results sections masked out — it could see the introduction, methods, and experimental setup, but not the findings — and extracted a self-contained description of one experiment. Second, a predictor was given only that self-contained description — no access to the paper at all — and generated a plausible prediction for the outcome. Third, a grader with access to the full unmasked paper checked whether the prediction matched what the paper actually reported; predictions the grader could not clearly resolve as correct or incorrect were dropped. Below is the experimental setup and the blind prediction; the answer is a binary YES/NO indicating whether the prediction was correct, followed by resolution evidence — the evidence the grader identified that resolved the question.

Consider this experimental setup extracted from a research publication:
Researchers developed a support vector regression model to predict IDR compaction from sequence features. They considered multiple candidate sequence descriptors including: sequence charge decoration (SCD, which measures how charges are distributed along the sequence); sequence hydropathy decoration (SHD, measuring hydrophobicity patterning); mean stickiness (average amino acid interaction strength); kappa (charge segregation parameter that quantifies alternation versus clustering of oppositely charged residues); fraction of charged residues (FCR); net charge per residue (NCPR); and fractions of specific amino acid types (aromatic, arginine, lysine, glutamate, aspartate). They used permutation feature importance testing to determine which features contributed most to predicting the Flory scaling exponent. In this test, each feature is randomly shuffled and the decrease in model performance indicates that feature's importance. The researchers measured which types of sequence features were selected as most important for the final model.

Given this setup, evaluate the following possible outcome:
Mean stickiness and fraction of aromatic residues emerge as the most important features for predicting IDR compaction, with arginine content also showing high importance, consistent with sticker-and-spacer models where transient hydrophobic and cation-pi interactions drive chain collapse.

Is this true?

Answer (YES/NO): NO